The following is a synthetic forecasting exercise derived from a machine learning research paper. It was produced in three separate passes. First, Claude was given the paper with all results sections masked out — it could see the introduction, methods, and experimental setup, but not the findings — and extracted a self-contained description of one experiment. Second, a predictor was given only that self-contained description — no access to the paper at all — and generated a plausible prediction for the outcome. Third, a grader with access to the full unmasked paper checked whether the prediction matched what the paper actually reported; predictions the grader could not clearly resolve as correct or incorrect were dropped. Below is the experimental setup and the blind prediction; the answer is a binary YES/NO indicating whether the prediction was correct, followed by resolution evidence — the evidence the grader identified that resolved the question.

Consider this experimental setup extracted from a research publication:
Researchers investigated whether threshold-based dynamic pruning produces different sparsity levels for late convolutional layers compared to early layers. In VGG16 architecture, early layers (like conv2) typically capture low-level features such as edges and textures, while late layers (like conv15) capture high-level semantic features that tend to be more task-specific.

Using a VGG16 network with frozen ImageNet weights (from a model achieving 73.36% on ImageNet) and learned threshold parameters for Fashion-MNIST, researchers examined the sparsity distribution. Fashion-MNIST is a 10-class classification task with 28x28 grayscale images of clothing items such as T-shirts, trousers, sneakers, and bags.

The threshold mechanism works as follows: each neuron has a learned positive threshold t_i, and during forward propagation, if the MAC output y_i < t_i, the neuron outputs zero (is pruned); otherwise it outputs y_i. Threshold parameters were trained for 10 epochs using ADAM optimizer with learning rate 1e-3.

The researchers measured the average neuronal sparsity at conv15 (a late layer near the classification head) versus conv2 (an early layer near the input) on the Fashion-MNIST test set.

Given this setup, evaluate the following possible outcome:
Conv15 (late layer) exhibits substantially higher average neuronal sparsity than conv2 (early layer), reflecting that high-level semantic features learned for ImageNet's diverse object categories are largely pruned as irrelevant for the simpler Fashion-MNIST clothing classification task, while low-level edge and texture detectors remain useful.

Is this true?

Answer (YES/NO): NO